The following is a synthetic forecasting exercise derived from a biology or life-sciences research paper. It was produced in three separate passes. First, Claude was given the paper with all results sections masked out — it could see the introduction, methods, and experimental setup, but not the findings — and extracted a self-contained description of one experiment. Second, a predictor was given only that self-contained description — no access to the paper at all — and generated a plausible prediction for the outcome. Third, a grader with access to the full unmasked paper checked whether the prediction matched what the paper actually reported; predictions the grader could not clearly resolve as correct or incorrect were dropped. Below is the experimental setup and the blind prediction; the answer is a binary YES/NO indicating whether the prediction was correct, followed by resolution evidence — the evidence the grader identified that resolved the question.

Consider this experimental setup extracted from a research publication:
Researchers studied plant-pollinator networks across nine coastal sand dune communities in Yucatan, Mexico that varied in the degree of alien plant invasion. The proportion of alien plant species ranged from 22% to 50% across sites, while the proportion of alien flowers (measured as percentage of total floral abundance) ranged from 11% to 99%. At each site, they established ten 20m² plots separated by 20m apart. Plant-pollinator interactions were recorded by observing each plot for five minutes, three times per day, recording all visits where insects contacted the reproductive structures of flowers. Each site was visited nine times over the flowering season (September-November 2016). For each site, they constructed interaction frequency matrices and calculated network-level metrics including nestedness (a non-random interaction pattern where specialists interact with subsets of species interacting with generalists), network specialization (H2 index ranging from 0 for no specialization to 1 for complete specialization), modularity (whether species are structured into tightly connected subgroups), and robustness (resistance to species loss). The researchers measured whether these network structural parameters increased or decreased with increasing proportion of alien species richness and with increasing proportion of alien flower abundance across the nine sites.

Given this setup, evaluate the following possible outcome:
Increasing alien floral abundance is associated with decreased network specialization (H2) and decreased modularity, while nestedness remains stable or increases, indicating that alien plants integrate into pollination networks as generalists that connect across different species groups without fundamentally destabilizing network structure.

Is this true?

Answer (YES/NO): NO